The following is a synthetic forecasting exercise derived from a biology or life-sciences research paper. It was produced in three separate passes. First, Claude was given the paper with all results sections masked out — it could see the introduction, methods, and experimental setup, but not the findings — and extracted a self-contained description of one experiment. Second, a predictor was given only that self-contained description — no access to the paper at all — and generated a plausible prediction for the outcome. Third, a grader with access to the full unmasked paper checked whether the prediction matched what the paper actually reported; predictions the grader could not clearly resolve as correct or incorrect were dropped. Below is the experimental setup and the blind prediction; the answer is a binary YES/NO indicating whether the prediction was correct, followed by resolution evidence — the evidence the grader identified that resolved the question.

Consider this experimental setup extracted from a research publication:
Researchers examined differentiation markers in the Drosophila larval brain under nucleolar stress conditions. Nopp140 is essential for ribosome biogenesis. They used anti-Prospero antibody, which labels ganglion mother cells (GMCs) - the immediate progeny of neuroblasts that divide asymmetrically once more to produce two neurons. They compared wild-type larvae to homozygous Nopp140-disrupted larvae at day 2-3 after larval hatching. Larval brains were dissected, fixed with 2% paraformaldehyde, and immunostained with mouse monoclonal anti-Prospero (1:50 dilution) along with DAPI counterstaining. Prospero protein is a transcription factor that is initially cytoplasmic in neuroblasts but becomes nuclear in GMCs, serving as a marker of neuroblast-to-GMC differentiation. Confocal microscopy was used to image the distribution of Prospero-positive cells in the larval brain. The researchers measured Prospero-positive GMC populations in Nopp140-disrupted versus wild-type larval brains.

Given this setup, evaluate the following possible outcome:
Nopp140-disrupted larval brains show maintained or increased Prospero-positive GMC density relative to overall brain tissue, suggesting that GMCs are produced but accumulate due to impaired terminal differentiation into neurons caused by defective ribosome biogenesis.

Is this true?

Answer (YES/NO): NO